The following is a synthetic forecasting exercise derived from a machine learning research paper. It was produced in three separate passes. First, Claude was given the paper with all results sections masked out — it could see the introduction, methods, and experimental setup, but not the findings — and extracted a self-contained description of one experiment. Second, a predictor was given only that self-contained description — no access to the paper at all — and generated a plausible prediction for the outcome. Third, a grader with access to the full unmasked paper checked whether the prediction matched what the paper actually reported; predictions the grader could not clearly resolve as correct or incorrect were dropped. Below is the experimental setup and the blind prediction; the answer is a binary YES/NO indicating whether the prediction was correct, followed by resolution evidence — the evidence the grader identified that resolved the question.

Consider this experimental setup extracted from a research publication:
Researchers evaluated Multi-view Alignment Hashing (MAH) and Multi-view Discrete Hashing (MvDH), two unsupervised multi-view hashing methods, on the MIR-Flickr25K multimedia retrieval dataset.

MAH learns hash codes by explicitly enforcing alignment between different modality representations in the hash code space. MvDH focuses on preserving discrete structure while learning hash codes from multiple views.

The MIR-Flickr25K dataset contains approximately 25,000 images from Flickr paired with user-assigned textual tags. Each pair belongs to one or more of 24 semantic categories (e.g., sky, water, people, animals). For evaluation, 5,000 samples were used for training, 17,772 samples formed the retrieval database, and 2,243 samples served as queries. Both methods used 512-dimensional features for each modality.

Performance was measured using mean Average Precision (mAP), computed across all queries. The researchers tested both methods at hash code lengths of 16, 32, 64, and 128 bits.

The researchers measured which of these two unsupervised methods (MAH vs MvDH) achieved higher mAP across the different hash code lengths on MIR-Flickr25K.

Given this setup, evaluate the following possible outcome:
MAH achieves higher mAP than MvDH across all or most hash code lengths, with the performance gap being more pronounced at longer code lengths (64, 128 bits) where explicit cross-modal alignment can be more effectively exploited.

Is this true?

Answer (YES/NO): NO